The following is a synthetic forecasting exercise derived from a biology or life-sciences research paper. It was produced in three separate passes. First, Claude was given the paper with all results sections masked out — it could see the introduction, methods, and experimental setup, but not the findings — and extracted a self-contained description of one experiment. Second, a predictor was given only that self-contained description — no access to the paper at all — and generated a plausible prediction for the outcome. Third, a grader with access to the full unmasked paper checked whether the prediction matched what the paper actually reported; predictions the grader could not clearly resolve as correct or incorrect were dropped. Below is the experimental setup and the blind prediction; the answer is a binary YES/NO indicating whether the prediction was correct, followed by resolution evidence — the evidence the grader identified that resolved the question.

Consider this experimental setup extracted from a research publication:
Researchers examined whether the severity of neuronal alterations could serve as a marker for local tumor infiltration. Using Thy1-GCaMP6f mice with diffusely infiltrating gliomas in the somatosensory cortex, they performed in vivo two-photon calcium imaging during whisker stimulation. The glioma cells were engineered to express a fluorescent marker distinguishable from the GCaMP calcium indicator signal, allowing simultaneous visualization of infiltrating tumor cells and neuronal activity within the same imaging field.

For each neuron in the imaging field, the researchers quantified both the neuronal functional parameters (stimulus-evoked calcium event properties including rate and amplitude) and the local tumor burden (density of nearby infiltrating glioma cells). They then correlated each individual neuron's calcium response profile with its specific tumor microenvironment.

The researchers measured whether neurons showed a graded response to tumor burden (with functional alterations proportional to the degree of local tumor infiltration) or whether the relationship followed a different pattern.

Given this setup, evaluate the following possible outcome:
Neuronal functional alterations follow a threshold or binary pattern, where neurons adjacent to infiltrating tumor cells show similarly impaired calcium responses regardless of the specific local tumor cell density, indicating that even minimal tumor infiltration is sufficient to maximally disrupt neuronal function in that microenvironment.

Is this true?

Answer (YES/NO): NO